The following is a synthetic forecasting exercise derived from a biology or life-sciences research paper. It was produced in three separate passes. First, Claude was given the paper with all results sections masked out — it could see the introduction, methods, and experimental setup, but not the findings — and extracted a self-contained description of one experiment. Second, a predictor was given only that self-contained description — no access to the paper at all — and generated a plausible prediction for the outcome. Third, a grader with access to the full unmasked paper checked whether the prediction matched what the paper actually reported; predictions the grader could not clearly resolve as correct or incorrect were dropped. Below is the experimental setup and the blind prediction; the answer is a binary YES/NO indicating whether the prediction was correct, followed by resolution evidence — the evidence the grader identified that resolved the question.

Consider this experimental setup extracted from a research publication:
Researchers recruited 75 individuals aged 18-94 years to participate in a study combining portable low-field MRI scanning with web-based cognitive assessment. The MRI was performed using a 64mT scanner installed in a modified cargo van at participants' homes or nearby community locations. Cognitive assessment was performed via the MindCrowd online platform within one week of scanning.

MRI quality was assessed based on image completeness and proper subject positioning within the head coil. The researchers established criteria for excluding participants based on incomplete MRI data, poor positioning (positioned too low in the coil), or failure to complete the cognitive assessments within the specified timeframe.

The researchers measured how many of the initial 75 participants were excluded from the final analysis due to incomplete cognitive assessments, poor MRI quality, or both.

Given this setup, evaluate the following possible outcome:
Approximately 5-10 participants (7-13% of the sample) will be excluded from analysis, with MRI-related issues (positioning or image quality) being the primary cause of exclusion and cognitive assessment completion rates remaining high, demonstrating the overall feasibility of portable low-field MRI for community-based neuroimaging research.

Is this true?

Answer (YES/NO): YES